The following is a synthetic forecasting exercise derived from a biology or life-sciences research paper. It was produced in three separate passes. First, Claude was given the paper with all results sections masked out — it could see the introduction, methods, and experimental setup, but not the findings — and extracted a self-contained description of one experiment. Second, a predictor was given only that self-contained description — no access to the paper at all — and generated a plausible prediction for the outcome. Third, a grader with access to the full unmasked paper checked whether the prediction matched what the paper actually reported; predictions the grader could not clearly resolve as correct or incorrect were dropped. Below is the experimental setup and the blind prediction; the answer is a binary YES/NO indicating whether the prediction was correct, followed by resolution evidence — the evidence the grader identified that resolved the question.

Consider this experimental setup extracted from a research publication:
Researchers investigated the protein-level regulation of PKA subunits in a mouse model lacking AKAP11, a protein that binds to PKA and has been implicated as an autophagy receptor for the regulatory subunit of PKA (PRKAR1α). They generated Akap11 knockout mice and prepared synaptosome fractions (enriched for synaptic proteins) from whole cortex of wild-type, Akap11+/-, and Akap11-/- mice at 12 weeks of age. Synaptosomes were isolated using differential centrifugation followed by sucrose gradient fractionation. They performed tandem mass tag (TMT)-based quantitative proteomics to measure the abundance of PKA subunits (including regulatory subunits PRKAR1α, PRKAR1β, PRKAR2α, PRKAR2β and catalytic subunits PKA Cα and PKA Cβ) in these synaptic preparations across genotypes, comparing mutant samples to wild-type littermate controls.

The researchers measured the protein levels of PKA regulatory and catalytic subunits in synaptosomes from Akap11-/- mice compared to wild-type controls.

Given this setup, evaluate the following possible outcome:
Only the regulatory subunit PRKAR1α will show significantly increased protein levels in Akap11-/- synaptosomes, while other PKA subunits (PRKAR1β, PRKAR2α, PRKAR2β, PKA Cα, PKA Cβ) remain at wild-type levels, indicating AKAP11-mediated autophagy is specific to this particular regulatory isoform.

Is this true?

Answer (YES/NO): NO